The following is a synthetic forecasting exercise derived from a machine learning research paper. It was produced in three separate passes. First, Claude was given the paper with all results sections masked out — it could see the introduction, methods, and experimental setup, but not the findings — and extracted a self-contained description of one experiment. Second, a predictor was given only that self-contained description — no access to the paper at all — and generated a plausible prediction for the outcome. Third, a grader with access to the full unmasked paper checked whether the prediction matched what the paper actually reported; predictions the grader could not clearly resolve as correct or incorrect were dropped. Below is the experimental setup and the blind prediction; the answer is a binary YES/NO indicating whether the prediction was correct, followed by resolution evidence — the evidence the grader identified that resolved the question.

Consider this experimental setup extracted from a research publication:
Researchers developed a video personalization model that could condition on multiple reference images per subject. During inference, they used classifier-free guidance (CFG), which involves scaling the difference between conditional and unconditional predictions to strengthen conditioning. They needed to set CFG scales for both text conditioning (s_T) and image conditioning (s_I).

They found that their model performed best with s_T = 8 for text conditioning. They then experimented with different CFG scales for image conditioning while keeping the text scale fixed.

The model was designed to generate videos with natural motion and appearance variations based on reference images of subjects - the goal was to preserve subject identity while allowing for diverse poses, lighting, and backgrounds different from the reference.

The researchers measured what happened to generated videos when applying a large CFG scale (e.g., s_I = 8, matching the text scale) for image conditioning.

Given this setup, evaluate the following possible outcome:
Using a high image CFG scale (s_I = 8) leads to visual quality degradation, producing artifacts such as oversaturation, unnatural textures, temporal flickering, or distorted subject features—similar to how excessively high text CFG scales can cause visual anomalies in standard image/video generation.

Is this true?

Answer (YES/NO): NO